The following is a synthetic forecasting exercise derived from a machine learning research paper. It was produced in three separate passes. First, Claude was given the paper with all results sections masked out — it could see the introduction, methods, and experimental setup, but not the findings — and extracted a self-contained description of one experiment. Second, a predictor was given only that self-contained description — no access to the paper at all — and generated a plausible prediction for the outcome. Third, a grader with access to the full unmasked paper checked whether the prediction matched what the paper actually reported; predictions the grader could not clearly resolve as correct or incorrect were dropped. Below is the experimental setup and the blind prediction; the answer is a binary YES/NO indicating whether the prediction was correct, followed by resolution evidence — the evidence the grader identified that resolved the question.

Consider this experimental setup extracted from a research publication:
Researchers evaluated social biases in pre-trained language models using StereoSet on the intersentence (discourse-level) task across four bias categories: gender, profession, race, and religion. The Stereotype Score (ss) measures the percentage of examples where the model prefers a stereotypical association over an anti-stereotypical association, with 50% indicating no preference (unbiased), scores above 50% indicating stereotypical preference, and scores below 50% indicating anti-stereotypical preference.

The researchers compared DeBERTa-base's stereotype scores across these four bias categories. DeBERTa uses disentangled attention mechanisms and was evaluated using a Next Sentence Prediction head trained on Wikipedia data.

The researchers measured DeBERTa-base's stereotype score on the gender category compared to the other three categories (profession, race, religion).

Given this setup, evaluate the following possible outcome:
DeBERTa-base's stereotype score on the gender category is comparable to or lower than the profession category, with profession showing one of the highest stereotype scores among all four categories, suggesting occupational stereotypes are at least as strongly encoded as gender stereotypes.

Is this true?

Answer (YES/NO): YES